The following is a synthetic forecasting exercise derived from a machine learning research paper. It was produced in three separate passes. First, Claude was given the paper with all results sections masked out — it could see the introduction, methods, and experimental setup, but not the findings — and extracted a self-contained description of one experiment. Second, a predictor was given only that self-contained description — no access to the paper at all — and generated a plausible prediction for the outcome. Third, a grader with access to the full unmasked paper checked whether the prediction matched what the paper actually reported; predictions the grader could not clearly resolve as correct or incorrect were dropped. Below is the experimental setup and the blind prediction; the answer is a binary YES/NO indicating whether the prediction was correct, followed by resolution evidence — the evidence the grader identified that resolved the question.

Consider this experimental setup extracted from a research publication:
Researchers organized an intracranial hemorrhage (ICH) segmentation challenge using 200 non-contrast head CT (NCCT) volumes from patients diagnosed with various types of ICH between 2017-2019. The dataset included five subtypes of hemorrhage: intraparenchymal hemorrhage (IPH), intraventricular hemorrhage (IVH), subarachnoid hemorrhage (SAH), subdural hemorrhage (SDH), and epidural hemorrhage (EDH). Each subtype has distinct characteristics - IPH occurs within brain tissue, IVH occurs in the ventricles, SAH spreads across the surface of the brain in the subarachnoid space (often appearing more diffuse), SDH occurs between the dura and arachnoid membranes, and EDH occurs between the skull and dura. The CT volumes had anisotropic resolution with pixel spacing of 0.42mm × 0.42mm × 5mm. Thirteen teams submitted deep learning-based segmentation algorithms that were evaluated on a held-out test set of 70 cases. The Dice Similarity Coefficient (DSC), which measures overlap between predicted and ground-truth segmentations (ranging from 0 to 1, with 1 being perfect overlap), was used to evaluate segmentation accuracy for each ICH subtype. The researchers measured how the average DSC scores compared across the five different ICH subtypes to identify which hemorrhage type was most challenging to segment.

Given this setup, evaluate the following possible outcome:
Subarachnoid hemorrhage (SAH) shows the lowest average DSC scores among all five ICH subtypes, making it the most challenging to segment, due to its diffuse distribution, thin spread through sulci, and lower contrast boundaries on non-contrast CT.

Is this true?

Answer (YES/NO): YES